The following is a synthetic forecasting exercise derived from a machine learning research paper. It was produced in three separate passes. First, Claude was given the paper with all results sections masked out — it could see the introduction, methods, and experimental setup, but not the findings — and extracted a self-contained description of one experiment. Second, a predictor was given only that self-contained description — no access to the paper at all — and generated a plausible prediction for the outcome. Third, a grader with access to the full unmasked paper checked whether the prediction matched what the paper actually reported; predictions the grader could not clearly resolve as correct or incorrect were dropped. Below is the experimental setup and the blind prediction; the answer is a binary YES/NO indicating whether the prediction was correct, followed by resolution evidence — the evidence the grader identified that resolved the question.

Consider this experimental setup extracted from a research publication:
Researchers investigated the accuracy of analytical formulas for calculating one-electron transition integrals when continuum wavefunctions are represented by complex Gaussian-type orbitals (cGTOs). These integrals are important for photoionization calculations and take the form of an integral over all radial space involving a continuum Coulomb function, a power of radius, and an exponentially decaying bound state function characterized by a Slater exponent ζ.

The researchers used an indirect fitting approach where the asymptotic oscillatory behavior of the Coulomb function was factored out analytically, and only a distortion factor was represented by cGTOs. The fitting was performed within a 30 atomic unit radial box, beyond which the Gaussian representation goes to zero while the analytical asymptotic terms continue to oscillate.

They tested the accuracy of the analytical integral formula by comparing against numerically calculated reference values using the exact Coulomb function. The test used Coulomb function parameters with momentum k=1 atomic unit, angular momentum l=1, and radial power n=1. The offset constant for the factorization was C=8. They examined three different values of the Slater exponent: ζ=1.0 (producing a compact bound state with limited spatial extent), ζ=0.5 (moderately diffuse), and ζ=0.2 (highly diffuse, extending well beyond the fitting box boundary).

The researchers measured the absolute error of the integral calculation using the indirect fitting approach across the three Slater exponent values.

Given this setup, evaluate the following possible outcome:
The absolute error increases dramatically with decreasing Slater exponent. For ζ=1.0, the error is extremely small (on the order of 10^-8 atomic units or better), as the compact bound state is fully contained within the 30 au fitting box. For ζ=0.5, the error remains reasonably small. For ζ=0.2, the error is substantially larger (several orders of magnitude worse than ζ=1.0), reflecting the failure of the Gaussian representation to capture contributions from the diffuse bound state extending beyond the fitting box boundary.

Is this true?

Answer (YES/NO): NO